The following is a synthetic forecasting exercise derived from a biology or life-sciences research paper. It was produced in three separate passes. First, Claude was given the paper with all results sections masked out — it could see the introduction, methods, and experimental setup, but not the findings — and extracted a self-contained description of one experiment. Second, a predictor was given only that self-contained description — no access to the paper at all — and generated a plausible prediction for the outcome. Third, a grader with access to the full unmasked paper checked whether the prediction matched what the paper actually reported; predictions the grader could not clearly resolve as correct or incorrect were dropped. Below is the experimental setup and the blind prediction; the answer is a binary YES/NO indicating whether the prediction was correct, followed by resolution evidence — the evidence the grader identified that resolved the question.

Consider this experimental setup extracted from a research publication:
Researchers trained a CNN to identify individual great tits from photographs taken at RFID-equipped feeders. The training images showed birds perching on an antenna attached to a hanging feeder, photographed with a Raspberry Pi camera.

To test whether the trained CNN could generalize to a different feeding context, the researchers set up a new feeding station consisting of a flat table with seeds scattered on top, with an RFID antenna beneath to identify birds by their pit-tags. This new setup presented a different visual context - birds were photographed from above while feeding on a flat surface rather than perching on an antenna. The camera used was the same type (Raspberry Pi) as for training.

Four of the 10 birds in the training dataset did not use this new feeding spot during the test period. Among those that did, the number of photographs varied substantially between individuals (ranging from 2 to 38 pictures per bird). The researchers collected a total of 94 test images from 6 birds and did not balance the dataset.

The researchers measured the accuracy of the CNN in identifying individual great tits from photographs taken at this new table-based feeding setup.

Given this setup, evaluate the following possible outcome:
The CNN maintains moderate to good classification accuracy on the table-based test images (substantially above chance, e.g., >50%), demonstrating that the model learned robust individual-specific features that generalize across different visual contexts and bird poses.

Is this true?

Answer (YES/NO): YES